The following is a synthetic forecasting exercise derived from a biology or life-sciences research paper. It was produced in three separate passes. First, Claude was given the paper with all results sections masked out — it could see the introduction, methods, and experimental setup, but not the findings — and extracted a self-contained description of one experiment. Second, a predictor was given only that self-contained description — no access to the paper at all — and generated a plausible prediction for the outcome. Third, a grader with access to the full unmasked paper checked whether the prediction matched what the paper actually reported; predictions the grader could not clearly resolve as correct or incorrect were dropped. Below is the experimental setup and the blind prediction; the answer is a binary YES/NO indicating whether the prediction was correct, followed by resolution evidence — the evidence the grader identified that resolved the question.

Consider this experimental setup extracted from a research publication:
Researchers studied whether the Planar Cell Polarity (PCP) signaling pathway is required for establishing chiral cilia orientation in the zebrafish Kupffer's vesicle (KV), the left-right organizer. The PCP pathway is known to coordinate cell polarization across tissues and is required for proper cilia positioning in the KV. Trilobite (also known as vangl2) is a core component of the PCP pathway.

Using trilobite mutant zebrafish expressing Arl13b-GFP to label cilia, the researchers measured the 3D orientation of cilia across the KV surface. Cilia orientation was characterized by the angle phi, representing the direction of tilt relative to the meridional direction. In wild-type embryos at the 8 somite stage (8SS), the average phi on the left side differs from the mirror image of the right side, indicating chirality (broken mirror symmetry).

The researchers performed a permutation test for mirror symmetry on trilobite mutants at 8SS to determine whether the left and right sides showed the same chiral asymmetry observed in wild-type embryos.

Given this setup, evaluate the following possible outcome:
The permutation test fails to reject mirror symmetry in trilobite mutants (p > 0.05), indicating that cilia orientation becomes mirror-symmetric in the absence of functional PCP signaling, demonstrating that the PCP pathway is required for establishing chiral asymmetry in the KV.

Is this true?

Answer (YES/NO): YES